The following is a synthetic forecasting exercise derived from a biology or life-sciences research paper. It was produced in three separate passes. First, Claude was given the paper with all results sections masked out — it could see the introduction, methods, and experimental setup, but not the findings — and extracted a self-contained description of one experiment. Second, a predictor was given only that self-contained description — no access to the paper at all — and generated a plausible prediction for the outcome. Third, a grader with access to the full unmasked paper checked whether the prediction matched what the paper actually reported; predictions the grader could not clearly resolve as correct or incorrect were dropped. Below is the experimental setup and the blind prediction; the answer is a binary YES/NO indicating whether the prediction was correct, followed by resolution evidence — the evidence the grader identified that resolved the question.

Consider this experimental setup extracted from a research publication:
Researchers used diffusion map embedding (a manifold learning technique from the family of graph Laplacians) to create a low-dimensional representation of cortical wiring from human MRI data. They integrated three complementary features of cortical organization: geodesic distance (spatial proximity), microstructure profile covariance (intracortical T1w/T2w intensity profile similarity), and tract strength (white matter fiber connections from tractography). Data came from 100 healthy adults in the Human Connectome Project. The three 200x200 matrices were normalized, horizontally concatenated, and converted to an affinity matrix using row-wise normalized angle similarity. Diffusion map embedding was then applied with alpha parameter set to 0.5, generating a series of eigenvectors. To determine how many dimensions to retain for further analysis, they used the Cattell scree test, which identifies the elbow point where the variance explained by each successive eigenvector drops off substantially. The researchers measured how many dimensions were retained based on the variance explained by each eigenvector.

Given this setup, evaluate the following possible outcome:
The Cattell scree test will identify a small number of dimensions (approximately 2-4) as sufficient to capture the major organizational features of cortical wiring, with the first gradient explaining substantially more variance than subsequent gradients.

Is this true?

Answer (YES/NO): YES